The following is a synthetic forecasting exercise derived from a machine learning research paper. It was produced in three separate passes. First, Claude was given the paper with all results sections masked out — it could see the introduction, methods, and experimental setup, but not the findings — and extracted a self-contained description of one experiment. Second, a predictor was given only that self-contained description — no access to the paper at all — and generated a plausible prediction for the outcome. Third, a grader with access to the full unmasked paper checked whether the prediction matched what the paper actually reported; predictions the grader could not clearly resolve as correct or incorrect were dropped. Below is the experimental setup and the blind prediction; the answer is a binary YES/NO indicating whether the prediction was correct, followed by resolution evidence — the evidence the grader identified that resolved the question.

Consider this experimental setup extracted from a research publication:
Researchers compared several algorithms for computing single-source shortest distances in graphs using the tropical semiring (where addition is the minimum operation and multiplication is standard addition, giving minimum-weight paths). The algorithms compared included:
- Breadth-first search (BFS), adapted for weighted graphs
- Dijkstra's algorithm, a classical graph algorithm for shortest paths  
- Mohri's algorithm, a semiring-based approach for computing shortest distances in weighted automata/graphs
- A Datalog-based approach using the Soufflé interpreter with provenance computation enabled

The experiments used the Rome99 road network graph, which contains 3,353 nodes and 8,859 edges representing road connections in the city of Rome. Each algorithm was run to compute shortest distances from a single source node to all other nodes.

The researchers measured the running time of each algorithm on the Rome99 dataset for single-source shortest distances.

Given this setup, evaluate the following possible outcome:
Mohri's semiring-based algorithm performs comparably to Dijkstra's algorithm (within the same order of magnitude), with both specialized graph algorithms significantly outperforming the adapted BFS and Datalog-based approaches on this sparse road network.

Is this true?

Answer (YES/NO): NO